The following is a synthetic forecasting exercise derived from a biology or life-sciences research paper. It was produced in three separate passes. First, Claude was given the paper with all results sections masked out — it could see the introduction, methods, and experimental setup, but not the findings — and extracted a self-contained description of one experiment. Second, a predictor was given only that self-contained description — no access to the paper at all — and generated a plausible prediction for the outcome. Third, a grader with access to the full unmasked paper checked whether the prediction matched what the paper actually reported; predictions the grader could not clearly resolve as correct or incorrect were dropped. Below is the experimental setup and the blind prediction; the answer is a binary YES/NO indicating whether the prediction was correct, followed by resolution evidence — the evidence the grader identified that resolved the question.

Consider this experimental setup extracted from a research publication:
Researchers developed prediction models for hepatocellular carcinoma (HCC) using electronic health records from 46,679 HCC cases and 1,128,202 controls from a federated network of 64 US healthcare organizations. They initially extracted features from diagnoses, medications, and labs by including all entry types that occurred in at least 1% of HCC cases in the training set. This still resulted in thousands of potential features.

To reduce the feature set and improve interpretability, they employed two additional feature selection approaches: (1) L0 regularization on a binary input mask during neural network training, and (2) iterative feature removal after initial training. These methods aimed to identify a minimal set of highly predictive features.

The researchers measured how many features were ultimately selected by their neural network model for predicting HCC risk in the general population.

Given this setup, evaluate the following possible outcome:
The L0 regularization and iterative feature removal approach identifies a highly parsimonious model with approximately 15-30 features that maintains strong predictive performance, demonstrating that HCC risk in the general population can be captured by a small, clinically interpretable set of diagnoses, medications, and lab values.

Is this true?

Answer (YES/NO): NO